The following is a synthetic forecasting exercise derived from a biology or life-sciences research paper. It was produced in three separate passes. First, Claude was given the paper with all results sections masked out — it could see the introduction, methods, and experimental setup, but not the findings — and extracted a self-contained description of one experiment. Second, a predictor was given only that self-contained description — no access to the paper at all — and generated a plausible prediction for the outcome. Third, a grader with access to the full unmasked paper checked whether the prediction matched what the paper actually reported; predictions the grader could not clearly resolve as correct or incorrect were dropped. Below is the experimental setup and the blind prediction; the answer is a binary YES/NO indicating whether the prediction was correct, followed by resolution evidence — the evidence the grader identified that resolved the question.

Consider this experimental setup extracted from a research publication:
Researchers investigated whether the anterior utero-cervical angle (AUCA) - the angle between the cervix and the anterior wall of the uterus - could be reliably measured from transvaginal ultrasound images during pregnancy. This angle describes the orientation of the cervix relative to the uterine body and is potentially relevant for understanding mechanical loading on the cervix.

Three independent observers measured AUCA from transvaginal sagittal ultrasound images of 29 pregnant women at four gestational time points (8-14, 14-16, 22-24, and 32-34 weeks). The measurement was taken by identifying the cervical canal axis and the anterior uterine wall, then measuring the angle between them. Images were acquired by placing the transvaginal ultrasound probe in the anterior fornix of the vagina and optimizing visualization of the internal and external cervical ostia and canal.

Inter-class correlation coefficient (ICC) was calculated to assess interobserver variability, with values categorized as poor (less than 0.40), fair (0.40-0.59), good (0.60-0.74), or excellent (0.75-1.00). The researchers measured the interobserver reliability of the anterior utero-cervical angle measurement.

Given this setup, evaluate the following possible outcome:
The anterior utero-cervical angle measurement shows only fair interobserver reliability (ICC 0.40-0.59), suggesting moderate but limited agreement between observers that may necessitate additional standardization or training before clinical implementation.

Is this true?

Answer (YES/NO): NO